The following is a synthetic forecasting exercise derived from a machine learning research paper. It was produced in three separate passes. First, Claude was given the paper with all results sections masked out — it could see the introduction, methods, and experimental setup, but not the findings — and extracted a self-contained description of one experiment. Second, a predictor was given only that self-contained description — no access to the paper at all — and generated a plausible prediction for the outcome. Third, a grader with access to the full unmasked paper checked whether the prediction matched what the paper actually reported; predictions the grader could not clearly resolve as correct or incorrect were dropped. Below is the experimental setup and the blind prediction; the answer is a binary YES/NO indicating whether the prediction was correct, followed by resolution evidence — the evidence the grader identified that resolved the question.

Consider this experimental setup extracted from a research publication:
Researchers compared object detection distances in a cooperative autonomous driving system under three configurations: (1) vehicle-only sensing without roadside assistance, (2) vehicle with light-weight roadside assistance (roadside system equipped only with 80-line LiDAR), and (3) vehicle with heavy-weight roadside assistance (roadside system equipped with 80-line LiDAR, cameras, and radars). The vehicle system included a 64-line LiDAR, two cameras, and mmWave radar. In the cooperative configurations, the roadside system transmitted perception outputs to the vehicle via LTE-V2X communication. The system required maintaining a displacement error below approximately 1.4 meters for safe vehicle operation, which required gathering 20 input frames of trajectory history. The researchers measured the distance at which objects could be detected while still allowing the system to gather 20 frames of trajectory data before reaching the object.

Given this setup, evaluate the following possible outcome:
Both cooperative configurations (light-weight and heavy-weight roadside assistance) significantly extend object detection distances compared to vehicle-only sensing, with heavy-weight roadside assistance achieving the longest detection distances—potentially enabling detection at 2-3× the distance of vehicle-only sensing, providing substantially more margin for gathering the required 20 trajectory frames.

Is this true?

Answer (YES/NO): NO